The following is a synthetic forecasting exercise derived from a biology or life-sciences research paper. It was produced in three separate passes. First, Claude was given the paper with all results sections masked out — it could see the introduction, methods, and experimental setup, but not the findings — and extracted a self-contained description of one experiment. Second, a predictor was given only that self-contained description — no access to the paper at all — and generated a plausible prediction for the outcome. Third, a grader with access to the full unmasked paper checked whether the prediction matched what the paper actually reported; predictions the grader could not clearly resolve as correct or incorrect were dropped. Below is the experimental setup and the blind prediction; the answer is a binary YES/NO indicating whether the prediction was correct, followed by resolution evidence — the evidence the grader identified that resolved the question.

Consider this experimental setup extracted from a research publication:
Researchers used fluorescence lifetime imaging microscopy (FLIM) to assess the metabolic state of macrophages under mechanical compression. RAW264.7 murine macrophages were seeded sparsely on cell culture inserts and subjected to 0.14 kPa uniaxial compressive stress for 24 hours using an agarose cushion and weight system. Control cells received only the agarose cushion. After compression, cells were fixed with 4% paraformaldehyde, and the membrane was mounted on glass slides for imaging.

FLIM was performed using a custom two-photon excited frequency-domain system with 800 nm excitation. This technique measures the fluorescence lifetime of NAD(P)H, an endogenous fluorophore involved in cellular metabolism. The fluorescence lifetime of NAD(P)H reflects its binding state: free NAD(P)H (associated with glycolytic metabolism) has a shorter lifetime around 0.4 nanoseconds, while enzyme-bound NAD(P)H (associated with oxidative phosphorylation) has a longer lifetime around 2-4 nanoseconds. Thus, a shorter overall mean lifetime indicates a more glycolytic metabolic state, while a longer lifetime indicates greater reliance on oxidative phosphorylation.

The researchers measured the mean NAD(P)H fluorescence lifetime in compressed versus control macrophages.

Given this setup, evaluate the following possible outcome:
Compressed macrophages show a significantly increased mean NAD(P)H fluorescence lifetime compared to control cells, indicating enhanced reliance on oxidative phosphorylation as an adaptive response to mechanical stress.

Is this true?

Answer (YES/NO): YES